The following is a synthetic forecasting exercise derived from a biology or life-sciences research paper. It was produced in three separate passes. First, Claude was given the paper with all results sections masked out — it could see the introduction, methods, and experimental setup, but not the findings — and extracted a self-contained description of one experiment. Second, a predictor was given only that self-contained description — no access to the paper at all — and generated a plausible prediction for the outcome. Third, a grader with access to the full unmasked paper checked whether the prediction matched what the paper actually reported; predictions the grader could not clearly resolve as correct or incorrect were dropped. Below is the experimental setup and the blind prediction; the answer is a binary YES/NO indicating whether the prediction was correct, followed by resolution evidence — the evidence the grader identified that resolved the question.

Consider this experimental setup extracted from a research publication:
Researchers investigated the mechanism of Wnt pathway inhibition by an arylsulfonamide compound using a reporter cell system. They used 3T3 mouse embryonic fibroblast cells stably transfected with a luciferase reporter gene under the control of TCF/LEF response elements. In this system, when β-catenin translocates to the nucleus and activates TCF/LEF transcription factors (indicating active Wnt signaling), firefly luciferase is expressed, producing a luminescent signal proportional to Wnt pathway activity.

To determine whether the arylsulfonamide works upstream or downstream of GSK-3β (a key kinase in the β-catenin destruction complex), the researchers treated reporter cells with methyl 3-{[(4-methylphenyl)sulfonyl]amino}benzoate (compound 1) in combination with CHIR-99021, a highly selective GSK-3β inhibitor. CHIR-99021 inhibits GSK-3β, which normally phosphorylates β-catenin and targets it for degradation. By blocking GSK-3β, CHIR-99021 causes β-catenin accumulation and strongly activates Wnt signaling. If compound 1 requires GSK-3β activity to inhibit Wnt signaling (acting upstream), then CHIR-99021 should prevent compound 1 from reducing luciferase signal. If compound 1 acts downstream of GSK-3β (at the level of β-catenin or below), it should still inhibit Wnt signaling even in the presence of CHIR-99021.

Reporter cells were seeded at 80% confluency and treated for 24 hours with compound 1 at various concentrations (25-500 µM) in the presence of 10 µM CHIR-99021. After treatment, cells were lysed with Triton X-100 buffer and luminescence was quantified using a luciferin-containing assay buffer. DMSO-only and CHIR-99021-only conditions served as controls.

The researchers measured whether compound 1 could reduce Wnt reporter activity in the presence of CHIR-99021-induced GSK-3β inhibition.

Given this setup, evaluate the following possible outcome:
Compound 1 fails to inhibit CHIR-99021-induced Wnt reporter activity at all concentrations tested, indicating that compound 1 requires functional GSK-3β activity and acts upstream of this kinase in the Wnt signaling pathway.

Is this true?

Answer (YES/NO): NO